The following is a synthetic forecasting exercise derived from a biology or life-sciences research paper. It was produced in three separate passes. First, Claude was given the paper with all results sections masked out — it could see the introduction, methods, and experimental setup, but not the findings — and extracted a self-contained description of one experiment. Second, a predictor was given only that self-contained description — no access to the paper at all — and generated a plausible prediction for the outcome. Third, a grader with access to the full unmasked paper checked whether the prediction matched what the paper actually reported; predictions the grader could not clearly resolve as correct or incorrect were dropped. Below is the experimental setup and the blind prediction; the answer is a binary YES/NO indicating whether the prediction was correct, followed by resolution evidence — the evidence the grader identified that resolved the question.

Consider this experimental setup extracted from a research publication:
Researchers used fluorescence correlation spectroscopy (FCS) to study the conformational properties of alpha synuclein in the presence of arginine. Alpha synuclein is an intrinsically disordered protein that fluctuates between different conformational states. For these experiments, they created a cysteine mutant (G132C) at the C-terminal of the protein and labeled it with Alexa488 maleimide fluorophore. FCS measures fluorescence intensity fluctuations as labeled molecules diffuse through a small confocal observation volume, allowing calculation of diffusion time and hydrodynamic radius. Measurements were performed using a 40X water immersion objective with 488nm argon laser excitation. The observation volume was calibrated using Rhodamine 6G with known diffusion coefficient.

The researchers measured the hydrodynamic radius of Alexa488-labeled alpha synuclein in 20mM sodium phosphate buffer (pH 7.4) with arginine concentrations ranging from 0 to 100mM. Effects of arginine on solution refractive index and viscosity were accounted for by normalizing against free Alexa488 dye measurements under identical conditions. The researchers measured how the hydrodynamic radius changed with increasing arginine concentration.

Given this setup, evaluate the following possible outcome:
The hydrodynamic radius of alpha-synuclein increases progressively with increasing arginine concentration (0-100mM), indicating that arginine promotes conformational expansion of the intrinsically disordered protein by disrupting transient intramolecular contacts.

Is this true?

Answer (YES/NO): NO